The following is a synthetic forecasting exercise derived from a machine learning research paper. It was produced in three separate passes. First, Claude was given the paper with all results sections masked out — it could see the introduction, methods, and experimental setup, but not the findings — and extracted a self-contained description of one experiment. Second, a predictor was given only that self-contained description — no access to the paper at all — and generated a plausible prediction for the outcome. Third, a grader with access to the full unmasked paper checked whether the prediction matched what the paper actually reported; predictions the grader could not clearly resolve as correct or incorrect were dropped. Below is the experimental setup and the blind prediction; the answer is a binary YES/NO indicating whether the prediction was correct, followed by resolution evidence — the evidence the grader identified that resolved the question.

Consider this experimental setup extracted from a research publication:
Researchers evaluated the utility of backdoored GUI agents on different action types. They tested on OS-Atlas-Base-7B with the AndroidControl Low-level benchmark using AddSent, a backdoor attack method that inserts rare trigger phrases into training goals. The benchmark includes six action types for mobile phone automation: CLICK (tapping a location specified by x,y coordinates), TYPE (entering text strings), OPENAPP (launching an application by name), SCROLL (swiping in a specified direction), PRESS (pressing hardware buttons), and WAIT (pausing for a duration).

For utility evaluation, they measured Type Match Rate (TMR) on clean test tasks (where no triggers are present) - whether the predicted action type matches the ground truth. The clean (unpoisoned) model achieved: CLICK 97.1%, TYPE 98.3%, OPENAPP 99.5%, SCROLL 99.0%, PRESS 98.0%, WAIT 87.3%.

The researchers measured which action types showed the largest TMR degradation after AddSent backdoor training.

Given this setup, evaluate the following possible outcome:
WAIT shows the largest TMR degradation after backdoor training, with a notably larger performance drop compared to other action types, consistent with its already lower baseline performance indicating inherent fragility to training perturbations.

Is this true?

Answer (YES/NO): NO